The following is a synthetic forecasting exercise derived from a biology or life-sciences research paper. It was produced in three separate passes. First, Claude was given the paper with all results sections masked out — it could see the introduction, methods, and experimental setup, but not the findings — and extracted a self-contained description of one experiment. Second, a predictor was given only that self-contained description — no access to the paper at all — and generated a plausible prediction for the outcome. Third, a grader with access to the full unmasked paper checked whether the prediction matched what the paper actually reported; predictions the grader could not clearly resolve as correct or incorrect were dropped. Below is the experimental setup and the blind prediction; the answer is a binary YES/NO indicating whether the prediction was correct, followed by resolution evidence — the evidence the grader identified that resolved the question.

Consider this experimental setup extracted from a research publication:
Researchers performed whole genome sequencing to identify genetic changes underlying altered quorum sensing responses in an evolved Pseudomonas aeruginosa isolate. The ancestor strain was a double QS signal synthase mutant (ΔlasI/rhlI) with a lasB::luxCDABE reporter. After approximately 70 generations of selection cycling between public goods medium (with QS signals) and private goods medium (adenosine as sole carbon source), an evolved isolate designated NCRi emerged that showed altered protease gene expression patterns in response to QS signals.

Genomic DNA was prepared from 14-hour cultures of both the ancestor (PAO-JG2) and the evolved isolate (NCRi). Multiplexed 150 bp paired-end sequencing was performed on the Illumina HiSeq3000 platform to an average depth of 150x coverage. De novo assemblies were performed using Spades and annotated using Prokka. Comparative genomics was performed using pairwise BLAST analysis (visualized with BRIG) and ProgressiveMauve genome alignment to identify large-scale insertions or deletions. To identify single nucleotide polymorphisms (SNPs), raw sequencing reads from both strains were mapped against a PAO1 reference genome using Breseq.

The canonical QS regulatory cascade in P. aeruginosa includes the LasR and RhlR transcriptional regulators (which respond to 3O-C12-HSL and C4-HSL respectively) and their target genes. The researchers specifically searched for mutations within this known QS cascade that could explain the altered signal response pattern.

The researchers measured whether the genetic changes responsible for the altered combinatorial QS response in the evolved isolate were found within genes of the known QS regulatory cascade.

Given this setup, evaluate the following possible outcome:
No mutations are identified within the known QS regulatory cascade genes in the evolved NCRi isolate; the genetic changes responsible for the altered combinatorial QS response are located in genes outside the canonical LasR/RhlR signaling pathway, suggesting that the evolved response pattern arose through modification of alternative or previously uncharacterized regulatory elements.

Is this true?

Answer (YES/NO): YES